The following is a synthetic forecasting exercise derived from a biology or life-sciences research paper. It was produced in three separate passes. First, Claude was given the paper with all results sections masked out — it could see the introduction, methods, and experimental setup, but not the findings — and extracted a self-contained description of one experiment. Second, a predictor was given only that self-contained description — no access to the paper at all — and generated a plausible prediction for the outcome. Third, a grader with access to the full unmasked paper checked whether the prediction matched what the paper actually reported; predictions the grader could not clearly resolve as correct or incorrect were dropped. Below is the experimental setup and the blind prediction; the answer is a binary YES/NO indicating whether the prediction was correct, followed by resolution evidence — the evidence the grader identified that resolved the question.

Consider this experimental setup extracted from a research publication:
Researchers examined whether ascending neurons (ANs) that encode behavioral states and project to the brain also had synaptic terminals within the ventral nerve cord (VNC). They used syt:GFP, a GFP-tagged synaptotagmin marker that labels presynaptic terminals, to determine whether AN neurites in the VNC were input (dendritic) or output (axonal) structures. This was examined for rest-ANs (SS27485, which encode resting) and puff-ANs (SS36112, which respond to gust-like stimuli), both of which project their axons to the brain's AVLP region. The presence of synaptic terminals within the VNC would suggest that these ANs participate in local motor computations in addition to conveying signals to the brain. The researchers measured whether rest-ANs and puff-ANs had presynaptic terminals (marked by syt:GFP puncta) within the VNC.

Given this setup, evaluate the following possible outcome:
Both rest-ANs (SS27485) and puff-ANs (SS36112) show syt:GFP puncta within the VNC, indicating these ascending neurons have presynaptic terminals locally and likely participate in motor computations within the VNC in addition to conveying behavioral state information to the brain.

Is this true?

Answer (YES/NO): YES